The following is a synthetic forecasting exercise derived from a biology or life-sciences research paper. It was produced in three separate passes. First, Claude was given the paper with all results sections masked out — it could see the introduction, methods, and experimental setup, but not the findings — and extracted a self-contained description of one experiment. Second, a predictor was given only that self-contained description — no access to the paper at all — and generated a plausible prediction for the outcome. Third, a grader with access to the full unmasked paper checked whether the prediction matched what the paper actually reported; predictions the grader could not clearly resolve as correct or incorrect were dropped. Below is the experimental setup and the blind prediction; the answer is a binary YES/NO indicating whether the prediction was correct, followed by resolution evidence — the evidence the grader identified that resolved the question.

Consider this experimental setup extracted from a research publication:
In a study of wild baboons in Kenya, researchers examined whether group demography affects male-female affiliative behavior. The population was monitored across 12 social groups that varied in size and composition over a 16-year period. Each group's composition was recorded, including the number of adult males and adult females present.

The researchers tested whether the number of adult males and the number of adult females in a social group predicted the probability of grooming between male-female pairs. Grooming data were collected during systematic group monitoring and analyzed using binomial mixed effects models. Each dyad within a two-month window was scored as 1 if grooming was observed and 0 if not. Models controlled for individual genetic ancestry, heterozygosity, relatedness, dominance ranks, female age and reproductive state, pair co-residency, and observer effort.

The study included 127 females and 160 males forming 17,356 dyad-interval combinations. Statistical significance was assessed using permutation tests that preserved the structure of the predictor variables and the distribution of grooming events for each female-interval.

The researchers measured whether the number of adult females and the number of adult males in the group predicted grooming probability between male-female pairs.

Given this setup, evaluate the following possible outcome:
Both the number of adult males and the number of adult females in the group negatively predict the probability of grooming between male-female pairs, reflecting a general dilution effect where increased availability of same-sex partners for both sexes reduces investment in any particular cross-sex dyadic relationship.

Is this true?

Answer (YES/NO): YES